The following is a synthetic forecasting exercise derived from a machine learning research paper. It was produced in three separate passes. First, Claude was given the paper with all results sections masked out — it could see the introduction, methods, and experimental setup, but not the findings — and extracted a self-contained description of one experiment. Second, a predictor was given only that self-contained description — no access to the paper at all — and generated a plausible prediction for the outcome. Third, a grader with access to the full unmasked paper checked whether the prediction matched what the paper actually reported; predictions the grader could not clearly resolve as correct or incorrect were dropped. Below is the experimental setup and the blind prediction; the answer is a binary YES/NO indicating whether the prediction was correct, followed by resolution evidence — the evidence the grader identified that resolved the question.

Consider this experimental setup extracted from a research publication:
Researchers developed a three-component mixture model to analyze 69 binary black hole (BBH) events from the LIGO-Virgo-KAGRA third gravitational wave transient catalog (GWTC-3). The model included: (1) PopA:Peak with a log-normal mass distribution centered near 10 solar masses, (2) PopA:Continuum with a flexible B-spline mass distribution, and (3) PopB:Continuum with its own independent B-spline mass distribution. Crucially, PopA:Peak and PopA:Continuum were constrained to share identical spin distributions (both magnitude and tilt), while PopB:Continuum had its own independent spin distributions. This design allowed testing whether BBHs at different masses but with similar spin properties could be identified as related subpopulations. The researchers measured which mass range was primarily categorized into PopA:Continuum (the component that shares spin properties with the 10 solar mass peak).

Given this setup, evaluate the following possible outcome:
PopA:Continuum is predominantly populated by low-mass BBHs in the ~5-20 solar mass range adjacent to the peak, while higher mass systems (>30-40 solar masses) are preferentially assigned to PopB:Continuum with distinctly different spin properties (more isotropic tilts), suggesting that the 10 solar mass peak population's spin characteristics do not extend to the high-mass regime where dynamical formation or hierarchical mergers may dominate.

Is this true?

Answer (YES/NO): NO